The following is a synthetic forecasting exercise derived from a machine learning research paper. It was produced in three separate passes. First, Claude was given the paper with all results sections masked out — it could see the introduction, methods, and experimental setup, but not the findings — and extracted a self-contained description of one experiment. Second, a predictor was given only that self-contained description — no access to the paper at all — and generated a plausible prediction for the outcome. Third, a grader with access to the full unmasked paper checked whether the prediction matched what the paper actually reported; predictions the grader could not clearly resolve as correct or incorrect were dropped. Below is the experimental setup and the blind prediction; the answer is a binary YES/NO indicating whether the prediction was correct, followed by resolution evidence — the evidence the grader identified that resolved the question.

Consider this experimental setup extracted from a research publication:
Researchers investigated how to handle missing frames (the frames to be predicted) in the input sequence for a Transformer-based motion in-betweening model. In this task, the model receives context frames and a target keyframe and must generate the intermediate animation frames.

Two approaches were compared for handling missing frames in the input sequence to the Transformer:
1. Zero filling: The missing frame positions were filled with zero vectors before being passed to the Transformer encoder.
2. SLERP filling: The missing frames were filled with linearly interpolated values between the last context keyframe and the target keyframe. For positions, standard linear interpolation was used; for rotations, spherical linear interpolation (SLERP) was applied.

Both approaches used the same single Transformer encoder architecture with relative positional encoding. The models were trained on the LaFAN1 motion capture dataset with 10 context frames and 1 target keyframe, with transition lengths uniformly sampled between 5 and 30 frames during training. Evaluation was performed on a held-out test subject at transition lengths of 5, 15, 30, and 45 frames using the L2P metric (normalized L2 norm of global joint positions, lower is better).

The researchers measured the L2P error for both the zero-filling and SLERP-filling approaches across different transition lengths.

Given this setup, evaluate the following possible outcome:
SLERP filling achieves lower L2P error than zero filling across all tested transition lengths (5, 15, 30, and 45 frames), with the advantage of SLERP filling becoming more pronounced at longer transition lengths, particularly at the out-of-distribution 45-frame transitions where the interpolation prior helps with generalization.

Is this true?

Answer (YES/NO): NO